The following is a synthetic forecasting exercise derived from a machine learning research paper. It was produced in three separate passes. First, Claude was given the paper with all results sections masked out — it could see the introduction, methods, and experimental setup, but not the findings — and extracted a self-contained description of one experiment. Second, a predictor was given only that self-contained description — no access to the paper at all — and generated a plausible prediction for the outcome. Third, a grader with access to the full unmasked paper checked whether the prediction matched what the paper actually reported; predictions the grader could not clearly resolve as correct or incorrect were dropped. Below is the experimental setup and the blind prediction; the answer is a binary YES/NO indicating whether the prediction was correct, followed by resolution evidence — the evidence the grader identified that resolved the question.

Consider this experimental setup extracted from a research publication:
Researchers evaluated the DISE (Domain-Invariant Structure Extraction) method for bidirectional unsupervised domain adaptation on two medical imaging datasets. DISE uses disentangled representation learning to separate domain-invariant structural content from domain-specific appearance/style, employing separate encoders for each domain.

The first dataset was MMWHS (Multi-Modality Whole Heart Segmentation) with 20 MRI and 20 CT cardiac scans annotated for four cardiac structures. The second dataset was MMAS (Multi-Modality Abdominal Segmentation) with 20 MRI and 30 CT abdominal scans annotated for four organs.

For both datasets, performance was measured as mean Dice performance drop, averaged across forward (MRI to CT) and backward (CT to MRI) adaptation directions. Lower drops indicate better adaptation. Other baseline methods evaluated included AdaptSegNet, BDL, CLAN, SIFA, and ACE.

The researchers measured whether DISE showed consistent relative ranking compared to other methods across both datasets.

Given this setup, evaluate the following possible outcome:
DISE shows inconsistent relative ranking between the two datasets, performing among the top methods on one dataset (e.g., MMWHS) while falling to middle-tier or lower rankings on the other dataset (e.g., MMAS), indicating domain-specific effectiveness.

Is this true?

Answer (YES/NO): NO